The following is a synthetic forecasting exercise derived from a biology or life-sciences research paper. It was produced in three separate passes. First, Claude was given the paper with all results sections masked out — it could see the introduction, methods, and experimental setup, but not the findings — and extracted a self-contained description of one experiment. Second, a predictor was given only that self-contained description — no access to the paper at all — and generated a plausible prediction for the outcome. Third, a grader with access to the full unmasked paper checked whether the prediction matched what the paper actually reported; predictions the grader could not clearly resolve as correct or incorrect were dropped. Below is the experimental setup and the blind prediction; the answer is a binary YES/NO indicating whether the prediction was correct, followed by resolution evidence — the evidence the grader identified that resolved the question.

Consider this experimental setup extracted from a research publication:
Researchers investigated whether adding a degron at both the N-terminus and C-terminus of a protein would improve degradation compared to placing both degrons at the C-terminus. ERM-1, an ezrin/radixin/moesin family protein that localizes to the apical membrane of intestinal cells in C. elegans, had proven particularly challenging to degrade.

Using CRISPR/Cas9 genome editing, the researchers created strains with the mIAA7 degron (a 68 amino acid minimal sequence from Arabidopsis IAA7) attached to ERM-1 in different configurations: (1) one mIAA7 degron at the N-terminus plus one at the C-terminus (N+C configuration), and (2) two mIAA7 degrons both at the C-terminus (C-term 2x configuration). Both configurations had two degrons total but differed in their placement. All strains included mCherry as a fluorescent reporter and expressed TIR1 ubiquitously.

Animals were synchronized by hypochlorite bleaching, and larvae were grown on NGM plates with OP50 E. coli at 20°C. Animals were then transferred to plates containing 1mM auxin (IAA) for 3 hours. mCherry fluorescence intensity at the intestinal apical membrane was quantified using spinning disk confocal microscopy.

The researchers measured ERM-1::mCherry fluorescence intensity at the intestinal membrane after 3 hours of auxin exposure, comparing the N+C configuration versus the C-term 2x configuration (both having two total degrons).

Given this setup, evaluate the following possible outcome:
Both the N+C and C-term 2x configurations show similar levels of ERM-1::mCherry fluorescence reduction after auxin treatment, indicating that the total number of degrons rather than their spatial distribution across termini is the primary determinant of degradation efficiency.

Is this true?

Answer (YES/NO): YES